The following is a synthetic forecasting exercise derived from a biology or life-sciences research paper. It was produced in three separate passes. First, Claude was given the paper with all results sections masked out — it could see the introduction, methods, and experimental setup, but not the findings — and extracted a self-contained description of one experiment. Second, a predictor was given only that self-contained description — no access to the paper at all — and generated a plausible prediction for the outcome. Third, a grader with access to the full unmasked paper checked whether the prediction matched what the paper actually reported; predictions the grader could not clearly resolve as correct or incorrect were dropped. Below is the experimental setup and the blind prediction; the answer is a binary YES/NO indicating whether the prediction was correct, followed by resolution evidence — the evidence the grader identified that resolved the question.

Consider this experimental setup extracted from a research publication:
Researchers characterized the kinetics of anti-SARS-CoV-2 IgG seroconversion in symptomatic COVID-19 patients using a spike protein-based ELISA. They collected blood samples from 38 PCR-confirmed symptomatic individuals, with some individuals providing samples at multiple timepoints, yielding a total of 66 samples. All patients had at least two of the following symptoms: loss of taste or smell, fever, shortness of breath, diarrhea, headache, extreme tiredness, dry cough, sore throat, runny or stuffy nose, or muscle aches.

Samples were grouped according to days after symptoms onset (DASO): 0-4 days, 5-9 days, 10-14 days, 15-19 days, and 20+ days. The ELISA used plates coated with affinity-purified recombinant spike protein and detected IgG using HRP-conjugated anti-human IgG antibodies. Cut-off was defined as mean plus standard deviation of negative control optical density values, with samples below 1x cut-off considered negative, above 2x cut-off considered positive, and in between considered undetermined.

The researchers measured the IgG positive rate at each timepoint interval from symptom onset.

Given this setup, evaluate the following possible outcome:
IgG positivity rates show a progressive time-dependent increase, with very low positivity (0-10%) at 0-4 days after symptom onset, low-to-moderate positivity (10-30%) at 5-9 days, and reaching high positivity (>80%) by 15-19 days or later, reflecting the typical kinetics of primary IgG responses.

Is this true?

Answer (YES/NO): NO